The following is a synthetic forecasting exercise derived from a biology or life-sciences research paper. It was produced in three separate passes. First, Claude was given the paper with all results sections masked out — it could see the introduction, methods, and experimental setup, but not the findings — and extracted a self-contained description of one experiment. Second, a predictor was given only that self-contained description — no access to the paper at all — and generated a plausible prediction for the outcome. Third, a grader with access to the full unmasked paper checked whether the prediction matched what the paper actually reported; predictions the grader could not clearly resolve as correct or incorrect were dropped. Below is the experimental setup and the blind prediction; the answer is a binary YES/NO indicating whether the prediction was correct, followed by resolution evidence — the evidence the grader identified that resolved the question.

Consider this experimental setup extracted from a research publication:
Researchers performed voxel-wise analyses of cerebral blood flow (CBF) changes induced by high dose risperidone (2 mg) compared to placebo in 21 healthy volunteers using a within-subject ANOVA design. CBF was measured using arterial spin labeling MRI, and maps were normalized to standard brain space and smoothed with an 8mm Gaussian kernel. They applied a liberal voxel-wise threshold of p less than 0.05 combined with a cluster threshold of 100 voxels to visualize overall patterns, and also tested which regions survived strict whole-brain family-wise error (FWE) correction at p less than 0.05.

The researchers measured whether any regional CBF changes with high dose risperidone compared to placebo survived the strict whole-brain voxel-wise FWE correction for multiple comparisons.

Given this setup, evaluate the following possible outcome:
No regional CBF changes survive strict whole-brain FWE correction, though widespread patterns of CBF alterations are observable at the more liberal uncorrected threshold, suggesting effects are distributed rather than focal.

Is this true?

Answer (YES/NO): NO